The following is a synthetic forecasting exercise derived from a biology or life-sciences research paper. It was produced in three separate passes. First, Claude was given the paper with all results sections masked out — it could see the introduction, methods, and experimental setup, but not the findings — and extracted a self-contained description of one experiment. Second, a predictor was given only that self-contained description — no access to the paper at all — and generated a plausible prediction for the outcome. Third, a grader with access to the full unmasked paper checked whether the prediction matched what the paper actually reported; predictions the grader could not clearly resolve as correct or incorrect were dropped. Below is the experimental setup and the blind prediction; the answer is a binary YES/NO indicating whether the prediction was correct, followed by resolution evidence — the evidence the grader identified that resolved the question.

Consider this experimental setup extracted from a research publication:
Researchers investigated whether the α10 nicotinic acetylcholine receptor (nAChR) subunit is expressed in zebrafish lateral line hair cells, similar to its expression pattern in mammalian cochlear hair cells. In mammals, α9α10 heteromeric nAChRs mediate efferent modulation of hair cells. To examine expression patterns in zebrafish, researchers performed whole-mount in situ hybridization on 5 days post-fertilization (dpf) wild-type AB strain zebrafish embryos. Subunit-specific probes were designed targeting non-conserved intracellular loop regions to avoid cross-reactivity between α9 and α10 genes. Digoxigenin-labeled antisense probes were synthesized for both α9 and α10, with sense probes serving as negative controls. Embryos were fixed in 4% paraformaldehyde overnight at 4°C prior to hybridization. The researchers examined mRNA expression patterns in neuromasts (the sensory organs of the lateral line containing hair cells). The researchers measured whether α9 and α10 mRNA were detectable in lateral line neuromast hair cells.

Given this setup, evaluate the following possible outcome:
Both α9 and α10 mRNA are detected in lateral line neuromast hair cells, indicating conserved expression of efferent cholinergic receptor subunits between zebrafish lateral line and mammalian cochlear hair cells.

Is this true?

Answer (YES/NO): NO